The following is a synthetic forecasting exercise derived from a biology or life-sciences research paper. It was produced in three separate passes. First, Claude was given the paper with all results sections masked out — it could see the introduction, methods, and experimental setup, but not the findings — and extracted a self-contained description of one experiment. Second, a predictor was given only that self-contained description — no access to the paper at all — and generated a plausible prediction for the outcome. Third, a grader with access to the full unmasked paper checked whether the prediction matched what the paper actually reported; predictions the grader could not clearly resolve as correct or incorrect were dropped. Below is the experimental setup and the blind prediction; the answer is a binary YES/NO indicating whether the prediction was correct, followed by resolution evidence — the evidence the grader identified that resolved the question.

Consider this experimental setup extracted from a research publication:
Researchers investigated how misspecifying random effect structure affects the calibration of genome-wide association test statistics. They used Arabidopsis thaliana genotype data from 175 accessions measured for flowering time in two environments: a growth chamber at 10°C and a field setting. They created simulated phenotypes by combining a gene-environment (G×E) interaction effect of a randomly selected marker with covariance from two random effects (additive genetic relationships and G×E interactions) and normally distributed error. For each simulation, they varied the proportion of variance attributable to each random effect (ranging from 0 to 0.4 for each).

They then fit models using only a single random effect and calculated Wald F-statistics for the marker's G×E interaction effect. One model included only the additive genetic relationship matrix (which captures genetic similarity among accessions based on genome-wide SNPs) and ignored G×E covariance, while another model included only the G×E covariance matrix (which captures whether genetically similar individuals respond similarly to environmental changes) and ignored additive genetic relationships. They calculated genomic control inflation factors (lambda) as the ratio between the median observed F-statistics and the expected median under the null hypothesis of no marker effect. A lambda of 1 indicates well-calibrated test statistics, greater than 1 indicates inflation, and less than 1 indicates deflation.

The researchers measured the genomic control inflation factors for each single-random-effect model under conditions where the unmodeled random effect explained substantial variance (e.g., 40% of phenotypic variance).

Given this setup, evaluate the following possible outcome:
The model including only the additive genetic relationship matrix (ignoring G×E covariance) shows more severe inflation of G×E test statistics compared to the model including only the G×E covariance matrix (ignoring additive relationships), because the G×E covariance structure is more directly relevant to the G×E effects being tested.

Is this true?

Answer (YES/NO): NO